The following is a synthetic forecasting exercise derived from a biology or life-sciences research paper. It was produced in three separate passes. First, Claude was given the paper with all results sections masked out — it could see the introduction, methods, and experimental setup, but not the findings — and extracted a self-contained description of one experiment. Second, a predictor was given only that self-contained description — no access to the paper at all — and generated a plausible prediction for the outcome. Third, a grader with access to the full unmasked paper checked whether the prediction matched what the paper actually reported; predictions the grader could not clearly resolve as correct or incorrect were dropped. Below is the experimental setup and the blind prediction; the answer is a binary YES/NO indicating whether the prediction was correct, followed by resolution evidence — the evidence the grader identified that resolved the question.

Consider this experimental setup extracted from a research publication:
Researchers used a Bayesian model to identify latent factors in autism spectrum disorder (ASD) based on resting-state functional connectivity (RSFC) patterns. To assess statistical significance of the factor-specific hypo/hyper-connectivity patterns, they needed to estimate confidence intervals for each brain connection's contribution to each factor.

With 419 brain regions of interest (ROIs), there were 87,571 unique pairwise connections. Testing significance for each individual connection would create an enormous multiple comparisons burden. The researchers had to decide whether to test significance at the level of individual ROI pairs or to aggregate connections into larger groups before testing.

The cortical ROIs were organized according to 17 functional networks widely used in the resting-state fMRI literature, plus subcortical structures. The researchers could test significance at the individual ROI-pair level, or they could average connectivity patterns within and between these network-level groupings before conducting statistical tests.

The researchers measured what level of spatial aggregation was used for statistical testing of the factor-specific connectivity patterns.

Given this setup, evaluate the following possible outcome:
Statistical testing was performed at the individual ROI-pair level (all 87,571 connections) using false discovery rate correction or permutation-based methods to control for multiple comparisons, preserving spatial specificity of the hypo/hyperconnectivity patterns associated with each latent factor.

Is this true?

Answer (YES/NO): NO